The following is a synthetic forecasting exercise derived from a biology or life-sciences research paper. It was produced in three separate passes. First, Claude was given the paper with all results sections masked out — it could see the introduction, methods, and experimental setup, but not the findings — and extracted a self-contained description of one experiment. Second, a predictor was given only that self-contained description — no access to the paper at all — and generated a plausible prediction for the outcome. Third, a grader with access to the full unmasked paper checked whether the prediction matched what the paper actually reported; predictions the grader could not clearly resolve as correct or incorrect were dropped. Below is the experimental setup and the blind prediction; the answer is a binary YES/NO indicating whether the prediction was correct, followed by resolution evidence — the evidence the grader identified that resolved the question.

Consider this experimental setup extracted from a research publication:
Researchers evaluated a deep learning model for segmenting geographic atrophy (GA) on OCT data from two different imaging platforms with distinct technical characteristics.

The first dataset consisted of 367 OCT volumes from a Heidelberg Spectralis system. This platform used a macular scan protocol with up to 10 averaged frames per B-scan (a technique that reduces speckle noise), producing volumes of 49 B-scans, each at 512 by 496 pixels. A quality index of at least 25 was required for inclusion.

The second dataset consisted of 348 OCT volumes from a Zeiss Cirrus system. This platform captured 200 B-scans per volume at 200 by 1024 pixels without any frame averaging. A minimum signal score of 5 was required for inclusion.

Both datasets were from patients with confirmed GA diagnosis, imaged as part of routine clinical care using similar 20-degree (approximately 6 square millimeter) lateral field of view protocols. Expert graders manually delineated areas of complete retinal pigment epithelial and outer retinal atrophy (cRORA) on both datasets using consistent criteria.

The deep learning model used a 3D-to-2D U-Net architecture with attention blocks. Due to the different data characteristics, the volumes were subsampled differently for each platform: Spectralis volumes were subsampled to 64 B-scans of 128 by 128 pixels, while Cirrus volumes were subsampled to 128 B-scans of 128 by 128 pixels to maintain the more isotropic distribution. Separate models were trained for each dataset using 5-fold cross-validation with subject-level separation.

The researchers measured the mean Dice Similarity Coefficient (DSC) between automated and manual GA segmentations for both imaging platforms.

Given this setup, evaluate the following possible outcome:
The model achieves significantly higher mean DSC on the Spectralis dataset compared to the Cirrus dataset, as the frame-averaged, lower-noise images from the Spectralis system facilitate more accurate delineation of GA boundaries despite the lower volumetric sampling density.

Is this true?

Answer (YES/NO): NO